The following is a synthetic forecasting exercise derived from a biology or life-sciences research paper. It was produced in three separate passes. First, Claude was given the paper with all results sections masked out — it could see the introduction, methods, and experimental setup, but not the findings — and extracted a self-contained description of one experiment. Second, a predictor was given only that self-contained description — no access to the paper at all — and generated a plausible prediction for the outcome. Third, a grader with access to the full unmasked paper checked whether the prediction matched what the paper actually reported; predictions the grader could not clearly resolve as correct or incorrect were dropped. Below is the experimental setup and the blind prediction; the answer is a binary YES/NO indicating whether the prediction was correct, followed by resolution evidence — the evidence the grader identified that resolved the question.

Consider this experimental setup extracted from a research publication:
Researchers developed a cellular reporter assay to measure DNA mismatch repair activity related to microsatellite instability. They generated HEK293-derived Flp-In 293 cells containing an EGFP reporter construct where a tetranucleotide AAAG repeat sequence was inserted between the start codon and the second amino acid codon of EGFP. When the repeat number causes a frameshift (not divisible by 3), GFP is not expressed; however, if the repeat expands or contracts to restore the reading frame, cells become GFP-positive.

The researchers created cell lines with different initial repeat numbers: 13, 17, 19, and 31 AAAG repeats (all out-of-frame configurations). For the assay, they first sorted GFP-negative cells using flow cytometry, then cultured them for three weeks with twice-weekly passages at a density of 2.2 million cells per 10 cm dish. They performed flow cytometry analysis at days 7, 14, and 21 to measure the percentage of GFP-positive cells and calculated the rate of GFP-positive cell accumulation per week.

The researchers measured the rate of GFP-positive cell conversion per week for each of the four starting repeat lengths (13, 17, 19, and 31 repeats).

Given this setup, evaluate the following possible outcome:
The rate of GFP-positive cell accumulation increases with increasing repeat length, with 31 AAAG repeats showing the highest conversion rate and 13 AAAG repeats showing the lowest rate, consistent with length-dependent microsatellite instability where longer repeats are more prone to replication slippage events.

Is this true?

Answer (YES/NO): YES